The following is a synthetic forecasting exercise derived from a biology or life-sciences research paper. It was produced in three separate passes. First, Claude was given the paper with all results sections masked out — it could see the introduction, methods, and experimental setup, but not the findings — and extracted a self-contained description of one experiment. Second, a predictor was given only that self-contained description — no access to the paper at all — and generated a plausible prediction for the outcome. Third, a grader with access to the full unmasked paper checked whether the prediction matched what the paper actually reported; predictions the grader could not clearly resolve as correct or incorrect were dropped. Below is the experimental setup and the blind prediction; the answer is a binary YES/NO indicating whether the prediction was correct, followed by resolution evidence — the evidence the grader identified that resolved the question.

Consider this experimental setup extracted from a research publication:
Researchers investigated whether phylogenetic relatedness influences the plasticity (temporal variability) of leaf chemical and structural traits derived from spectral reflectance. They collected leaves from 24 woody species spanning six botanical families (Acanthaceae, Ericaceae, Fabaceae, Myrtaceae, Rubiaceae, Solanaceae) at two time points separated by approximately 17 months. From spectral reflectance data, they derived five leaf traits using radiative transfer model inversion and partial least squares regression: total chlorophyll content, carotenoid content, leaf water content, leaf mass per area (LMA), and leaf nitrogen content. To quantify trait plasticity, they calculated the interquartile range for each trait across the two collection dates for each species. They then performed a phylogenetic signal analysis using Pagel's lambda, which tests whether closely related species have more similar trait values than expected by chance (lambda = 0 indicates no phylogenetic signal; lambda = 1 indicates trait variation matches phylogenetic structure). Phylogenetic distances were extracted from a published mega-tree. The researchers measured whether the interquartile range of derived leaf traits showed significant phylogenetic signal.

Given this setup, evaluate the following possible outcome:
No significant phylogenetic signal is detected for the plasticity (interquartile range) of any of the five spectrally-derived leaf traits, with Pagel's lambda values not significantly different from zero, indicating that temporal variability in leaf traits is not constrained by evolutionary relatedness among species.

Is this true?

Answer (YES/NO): YES